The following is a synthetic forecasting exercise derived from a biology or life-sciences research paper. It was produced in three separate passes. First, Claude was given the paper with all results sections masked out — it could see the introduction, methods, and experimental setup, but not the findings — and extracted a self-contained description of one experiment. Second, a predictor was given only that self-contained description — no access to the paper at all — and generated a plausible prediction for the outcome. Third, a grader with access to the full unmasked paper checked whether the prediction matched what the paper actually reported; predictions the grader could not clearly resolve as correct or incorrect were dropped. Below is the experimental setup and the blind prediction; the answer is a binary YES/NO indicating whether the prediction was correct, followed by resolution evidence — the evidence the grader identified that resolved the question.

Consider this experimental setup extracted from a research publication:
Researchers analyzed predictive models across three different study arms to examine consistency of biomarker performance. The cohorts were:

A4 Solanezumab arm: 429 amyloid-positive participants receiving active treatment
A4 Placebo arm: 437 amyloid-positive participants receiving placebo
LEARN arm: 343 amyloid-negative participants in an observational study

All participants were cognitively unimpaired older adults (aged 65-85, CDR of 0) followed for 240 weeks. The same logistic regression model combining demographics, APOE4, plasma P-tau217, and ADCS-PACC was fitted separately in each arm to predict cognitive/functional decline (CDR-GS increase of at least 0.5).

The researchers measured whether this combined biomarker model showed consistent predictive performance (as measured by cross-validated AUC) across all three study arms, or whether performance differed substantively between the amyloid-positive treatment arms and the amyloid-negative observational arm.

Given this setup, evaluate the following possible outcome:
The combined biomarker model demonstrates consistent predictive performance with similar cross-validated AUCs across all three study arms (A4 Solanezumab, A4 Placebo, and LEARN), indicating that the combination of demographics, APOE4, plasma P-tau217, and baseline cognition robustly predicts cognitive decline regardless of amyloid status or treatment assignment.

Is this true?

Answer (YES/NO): YES